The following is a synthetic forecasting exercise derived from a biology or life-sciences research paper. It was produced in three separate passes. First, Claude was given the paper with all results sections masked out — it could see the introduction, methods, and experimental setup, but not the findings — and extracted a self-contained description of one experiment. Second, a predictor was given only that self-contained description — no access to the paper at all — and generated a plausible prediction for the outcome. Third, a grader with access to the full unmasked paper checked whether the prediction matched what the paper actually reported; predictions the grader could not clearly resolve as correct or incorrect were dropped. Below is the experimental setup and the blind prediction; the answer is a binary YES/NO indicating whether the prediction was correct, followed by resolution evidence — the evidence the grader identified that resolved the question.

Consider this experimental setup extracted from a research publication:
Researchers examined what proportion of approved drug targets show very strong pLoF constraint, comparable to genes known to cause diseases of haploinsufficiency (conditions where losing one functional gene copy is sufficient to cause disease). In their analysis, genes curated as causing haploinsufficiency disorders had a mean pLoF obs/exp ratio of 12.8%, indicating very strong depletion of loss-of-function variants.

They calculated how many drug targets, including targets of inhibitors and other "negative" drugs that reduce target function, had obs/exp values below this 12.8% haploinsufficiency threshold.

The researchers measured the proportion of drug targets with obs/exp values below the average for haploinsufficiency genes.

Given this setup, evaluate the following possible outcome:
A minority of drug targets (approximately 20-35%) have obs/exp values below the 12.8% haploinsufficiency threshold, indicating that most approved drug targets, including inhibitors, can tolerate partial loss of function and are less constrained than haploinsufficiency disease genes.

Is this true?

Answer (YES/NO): NO